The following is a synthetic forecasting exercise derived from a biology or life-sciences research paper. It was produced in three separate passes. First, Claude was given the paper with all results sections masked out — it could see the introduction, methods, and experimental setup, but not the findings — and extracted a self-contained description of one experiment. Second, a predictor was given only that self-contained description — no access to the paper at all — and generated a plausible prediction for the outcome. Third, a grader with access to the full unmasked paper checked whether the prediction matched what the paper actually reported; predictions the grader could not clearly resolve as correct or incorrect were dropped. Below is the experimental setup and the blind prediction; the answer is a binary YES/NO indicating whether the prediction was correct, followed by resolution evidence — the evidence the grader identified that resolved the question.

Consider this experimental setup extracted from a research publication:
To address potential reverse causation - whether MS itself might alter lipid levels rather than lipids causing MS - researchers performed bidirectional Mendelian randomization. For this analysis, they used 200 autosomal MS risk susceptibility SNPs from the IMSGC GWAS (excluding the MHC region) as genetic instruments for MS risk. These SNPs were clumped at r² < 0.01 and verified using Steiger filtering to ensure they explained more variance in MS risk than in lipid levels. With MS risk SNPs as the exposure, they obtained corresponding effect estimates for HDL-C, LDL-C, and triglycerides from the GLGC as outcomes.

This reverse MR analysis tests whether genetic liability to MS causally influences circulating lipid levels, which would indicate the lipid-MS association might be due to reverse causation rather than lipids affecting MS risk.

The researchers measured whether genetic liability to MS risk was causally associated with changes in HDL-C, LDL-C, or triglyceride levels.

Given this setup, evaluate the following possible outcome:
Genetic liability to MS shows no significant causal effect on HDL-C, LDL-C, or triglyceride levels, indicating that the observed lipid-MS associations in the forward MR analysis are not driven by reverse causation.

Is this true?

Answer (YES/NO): YES